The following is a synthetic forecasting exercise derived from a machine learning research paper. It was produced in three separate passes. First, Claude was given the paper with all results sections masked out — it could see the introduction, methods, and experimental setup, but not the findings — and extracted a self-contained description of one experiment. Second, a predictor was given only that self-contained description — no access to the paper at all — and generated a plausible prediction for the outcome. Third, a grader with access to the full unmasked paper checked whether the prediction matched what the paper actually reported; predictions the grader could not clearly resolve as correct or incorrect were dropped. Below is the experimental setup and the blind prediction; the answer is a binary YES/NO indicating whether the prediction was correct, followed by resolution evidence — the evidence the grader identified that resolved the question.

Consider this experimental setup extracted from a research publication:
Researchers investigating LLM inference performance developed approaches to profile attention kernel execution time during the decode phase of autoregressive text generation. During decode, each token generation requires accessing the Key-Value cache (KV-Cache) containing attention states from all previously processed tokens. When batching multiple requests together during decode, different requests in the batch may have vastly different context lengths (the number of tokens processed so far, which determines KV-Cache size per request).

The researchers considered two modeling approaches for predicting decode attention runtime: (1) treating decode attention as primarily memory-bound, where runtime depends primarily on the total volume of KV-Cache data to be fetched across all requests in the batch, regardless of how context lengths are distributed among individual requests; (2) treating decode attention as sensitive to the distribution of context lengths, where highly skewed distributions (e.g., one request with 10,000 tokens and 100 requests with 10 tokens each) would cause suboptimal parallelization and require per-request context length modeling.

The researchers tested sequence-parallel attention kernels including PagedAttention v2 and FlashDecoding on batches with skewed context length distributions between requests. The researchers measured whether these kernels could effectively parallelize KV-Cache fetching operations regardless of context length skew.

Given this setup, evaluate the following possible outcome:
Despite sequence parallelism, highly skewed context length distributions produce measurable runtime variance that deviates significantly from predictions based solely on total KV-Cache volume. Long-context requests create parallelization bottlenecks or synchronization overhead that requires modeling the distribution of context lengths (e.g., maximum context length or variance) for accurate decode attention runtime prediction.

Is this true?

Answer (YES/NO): NO